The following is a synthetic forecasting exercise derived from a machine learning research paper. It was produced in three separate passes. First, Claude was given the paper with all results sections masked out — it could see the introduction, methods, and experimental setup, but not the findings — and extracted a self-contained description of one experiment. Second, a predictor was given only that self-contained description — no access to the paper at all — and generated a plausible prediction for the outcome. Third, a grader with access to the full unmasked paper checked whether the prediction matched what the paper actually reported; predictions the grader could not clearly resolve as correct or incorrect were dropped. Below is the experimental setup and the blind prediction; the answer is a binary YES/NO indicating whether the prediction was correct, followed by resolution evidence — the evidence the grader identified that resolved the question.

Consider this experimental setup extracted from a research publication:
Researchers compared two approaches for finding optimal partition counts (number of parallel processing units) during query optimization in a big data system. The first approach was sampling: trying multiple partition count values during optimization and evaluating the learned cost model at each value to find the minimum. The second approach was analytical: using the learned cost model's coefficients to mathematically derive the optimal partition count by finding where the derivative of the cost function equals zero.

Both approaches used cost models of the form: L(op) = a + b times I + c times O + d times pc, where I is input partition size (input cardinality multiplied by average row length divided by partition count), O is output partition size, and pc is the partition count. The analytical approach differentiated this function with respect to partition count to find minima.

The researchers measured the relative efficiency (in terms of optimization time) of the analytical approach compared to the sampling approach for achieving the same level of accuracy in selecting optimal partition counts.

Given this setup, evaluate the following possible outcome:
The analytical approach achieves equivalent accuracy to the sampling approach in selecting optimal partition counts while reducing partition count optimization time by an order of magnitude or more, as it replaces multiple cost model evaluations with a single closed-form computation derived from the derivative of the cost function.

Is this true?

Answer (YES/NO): YES